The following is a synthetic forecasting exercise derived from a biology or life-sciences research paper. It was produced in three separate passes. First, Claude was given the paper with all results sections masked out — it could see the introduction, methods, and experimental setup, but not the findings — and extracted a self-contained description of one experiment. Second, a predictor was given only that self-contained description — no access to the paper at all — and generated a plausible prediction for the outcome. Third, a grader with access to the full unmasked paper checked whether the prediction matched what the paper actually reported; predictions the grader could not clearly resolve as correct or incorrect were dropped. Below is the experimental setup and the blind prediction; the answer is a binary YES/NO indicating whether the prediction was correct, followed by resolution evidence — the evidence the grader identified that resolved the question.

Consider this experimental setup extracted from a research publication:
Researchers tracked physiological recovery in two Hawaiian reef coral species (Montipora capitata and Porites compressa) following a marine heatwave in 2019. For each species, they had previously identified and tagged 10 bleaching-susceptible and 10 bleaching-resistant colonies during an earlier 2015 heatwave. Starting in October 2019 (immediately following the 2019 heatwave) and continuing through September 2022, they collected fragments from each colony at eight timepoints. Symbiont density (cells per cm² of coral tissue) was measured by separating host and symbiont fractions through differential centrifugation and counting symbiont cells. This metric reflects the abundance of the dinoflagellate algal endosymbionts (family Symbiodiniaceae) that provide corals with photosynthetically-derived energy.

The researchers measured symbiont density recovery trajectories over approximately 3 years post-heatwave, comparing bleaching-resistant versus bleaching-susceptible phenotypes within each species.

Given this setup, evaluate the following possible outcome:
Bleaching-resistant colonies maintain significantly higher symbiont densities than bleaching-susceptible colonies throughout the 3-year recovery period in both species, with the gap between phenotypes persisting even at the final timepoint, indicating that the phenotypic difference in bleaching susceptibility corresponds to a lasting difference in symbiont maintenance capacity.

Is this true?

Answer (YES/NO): NO